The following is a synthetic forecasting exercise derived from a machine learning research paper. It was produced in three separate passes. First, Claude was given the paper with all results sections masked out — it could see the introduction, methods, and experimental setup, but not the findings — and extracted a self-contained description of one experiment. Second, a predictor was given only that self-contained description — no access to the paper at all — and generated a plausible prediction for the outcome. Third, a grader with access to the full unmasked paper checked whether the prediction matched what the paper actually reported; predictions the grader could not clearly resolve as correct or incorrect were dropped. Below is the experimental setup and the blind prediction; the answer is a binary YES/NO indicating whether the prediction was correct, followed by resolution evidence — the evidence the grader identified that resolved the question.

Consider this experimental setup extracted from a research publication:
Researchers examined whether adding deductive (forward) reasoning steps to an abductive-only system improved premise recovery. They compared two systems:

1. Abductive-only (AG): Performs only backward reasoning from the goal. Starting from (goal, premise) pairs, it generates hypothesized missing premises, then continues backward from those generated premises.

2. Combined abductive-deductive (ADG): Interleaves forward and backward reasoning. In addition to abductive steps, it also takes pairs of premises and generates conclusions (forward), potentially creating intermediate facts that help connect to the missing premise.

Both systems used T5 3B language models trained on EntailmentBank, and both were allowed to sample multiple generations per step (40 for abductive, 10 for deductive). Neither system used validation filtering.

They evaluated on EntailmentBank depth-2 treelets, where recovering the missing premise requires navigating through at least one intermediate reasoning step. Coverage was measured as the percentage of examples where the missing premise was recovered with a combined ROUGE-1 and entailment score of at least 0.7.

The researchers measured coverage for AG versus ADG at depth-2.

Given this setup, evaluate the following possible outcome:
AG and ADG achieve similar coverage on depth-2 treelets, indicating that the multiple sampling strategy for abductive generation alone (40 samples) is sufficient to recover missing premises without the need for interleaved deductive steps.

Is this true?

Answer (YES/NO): NO